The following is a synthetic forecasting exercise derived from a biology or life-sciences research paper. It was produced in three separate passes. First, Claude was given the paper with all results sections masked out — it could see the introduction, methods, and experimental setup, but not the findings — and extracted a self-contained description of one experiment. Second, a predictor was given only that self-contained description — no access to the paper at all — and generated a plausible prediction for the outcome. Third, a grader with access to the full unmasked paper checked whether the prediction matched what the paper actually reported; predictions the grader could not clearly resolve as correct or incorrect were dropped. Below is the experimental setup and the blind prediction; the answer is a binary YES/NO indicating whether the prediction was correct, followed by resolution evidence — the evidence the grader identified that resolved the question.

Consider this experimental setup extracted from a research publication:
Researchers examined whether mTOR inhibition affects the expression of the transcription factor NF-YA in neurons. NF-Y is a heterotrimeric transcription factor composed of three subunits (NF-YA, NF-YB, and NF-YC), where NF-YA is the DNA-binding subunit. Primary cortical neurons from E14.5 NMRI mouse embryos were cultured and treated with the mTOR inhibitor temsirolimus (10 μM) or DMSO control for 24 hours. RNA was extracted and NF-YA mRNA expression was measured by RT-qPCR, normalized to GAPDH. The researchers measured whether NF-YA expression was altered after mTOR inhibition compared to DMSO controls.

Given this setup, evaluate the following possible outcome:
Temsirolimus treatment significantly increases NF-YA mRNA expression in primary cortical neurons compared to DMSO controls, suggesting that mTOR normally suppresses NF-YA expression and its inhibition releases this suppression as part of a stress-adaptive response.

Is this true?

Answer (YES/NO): NO